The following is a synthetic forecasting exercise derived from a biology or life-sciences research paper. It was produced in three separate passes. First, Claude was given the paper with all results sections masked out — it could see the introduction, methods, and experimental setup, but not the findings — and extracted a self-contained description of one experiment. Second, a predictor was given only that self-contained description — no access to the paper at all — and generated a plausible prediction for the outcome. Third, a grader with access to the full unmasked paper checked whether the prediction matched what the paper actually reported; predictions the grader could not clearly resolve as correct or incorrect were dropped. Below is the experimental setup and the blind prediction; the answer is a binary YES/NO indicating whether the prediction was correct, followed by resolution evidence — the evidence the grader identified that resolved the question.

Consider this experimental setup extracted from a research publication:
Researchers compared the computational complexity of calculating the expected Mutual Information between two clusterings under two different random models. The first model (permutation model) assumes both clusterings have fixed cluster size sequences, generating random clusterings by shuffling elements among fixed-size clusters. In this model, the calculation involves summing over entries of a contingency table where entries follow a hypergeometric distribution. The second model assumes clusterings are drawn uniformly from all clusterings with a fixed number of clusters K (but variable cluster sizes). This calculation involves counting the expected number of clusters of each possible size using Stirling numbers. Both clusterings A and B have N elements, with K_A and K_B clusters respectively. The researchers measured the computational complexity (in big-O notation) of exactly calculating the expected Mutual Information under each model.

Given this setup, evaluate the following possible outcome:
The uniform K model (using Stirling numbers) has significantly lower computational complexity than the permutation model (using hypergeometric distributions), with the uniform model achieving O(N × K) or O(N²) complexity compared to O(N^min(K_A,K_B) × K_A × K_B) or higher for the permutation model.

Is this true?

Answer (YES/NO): NO